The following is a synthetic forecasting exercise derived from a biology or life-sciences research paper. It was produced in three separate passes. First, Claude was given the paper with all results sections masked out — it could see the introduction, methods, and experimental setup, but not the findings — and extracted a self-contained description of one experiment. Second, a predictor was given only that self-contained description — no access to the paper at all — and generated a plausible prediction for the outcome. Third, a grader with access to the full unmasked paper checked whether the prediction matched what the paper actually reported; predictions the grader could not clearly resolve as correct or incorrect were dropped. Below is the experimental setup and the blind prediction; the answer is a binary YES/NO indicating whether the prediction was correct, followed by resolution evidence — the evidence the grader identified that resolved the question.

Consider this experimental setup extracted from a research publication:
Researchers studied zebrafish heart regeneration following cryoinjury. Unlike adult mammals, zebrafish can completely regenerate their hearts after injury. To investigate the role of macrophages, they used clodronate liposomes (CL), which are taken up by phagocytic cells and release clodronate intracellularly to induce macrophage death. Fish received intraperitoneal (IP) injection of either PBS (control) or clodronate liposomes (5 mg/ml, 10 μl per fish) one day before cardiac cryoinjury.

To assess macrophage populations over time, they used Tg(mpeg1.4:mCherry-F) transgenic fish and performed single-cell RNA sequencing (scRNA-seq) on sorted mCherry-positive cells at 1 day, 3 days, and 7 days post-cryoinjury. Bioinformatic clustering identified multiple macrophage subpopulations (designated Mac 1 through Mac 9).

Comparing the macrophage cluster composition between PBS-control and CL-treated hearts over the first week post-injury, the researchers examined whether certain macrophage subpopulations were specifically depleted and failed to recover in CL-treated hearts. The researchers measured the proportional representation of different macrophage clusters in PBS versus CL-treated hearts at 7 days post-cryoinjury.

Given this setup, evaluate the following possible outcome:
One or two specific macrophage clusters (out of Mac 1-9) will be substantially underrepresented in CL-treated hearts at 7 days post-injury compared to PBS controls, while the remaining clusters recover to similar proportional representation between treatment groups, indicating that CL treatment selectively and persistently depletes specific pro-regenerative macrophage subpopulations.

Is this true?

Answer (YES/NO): NO